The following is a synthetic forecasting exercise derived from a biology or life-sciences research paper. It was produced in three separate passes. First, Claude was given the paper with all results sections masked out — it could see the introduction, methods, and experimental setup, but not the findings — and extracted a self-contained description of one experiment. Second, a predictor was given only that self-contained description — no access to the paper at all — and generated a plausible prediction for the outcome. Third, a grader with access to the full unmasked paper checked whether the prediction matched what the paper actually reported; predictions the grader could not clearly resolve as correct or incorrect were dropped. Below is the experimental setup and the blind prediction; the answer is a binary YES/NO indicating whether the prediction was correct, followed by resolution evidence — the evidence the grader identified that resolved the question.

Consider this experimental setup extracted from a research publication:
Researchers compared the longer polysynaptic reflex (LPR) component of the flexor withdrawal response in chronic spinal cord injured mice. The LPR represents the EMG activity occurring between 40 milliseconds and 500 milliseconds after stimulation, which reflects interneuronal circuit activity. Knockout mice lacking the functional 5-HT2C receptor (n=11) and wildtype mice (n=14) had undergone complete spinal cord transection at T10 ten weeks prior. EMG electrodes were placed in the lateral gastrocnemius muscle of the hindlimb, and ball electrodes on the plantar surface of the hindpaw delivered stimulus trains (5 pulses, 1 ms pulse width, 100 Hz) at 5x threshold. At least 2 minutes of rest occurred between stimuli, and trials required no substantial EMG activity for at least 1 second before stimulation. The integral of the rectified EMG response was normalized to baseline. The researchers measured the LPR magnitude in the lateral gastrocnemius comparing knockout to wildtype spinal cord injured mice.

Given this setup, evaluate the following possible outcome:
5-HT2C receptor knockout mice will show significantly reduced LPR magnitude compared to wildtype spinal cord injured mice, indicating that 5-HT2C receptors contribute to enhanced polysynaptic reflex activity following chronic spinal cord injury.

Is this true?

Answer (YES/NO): NO